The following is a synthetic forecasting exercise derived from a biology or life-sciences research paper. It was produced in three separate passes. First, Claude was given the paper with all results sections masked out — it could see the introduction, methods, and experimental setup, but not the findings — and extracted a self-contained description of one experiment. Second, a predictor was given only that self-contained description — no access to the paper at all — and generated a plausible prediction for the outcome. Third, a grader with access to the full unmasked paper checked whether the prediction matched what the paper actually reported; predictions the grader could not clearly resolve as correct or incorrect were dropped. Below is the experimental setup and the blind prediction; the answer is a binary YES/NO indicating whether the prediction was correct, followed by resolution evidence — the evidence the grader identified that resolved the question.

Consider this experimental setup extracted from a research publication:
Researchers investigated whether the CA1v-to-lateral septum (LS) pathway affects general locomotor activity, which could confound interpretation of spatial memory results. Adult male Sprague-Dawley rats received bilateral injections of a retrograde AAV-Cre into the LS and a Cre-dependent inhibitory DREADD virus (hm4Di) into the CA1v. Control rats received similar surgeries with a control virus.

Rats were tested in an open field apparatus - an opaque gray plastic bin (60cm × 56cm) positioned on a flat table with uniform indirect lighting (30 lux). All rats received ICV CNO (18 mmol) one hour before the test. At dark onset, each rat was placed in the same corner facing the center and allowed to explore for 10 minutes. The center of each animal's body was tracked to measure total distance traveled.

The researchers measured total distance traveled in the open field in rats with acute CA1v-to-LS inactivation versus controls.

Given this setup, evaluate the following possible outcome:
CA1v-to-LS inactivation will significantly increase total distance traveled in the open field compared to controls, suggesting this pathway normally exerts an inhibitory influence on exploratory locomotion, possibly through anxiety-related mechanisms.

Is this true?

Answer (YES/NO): NO